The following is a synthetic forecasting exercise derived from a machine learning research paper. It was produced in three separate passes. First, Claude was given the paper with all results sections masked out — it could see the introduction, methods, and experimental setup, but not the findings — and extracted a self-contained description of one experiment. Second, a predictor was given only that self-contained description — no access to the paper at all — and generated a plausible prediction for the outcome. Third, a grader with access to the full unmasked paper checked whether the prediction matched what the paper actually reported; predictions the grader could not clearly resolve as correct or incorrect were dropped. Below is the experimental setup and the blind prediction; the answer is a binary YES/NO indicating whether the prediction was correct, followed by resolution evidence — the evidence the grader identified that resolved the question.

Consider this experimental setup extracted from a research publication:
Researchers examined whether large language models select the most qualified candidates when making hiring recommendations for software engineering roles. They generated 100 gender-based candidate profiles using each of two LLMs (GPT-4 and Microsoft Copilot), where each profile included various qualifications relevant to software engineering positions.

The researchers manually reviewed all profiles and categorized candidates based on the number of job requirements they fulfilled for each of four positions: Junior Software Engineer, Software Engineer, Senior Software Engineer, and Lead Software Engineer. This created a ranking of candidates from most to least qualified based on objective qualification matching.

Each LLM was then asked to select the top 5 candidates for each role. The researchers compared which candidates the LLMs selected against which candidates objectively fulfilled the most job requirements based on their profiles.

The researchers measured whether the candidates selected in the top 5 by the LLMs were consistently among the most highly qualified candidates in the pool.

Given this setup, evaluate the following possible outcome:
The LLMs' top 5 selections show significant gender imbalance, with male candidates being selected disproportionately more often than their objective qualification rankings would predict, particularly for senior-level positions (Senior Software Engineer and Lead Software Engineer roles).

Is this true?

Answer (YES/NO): YES